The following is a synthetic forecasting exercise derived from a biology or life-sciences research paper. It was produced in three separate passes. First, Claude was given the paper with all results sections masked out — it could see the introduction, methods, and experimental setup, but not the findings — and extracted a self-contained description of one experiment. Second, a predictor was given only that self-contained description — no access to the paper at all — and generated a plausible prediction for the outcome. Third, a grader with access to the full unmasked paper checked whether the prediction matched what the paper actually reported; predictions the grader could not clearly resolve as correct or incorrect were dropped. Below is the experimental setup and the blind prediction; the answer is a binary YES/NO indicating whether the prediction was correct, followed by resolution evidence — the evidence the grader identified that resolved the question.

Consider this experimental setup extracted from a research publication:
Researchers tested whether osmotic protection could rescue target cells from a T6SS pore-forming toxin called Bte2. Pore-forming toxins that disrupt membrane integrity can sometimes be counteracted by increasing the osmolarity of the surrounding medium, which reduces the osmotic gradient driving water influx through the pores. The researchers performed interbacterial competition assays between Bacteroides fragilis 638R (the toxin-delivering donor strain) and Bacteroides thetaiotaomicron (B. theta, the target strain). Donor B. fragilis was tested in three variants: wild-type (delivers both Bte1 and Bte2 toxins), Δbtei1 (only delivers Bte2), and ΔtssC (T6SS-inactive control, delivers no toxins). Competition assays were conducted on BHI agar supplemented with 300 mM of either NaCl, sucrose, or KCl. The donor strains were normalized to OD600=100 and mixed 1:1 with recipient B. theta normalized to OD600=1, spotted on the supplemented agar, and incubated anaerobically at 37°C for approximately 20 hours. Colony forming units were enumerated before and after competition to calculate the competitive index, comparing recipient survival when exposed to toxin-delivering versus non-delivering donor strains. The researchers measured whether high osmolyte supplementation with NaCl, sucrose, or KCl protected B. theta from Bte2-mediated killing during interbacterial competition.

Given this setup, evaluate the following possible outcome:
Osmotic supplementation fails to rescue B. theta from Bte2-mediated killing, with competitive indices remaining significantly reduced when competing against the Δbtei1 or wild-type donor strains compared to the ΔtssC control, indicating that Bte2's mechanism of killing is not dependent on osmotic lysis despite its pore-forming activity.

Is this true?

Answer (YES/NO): NO